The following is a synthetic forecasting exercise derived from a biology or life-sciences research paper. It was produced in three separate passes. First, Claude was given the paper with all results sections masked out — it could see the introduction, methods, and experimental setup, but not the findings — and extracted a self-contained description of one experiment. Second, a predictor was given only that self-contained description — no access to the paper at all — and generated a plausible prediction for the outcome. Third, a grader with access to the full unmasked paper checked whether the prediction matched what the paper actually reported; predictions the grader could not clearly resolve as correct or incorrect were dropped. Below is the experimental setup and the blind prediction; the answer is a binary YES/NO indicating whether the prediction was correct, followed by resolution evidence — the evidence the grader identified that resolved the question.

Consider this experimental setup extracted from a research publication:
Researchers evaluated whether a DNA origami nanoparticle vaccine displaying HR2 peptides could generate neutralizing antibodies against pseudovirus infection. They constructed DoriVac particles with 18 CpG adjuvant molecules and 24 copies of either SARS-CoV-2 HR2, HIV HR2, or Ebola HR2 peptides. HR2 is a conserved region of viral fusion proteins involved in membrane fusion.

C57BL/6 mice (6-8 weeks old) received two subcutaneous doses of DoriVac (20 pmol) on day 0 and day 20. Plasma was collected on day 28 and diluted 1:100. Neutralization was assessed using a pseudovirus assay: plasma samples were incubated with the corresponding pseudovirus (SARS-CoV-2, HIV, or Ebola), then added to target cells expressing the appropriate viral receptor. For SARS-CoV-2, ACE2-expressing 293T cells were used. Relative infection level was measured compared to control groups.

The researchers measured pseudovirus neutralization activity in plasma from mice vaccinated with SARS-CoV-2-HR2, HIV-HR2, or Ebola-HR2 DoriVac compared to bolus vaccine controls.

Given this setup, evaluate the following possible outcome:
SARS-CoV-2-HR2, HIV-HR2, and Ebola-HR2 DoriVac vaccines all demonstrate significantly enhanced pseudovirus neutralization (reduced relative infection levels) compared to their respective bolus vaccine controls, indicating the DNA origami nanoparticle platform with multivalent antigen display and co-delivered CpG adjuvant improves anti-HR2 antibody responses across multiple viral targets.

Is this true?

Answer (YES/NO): NO